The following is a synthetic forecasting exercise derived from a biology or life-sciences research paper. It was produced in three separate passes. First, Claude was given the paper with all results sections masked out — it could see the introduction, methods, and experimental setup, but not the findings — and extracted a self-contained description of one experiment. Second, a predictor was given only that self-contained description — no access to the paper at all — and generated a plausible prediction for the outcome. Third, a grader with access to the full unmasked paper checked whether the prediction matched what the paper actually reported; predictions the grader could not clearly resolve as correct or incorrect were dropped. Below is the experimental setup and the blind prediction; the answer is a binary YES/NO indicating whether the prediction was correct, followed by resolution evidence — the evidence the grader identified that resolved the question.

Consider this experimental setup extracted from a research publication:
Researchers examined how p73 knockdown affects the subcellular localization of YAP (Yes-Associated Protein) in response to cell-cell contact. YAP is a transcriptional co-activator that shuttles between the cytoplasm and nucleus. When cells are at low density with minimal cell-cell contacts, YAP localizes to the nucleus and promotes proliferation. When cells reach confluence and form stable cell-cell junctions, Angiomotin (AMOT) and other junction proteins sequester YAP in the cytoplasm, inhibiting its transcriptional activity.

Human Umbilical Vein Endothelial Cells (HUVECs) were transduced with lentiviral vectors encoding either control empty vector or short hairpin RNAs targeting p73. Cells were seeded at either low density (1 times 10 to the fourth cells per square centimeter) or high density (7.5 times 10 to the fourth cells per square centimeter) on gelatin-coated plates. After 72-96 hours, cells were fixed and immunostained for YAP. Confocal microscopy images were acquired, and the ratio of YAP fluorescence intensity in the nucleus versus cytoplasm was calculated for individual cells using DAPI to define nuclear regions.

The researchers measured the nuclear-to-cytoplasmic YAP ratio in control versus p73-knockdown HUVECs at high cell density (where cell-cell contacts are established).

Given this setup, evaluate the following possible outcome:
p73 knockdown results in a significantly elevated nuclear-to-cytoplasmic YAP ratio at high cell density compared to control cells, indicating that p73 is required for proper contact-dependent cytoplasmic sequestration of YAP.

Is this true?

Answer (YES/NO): YES